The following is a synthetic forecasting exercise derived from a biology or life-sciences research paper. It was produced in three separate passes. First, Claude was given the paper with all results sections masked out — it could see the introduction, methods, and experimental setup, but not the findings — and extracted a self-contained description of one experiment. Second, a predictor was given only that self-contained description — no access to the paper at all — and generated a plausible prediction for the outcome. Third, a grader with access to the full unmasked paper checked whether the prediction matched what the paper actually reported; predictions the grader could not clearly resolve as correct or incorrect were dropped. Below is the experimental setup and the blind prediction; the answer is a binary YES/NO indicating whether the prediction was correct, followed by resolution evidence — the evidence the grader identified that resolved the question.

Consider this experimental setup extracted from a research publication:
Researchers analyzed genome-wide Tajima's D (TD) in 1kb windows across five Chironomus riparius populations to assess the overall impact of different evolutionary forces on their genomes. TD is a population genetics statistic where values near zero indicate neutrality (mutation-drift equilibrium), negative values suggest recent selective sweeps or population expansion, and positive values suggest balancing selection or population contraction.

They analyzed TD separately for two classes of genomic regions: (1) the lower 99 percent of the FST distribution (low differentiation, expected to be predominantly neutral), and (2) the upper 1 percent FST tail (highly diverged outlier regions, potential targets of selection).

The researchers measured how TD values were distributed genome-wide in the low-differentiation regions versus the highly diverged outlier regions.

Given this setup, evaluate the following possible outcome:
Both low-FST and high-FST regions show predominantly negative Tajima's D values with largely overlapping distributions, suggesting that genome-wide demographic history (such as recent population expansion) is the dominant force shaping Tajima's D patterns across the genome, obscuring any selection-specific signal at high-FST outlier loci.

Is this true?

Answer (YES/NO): NO